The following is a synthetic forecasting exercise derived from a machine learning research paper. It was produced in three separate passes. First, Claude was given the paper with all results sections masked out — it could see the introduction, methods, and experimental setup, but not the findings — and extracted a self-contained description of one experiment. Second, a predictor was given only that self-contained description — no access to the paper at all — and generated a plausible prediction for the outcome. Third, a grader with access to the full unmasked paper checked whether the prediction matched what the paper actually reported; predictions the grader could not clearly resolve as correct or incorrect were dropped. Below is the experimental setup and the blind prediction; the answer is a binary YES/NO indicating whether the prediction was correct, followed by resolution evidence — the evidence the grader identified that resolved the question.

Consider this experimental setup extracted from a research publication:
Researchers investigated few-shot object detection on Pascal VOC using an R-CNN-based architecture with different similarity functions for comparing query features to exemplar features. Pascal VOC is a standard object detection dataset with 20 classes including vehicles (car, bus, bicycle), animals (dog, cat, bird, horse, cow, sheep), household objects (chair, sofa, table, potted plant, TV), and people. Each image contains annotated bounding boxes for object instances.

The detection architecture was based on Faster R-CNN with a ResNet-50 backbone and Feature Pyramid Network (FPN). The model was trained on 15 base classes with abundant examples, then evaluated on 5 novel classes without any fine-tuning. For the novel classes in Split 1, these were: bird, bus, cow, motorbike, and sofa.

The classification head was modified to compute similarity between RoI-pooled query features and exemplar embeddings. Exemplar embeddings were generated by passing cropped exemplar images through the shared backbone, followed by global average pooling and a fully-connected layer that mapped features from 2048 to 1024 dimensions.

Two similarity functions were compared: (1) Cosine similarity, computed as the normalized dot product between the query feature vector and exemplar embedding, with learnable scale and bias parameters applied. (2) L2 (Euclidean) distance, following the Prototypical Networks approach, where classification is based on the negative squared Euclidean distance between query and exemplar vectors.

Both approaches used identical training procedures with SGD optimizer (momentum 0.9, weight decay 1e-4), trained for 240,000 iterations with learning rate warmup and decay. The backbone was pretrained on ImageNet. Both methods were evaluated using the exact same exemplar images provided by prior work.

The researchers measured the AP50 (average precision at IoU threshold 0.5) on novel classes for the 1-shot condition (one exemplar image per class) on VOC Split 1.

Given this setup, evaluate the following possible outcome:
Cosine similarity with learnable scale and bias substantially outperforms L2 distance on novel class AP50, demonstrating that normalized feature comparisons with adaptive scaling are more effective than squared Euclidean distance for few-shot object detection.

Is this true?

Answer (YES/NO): NO